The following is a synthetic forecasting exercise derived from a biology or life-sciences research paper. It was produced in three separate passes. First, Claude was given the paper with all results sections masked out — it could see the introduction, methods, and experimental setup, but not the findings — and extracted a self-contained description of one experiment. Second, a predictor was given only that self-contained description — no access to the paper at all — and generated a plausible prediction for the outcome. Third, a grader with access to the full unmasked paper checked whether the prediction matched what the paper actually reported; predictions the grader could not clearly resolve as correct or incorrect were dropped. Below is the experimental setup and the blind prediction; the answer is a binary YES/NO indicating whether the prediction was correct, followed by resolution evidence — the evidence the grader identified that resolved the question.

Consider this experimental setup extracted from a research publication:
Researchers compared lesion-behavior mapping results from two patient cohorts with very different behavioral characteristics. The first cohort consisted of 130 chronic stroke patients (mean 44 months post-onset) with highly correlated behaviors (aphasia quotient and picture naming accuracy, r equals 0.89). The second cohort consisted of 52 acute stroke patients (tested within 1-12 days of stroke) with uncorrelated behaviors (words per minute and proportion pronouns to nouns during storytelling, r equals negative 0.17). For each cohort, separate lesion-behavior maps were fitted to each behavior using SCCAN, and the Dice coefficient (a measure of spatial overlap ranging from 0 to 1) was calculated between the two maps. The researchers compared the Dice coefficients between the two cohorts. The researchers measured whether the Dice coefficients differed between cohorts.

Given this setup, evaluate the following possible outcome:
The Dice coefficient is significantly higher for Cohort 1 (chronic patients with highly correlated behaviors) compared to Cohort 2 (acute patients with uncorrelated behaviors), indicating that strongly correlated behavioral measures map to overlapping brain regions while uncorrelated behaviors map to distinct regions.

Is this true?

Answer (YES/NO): YES